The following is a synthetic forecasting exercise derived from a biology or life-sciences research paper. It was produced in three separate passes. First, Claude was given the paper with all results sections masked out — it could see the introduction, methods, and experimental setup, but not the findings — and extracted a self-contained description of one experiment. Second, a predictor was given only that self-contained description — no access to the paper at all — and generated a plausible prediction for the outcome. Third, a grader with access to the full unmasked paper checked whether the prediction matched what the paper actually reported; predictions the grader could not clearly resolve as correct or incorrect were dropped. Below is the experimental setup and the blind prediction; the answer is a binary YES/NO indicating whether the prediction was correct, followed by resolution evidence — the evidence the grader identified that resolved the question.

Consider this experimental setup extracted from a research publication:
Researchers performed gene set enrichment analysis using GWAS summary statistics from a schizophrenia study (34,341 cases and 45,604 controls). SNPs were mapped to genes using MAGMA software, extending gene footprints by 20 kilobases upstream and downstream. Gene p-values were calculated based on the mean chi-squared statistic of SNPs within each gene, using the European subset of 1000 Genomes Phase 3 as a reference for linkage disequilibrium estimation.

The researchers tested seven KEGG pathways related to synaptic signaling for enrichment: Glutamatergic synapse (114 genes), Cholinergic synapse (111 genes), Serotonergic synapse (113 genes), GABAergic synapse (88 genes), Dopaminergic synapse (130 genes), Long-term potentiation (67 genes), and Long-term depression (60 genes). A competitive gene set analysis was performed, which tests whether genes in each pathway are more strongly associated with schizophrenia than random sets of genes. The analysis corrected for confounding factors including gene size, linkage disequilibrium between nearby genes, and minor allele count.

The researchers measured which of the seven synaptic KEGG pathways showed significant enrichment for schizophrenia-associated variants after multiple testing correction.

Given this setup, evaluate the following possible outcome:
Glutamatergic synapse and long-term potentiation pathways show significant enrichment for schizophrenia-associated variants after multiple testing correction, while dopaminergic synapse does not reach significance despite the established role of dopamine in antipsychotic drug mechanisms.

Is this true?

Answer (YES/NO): NO